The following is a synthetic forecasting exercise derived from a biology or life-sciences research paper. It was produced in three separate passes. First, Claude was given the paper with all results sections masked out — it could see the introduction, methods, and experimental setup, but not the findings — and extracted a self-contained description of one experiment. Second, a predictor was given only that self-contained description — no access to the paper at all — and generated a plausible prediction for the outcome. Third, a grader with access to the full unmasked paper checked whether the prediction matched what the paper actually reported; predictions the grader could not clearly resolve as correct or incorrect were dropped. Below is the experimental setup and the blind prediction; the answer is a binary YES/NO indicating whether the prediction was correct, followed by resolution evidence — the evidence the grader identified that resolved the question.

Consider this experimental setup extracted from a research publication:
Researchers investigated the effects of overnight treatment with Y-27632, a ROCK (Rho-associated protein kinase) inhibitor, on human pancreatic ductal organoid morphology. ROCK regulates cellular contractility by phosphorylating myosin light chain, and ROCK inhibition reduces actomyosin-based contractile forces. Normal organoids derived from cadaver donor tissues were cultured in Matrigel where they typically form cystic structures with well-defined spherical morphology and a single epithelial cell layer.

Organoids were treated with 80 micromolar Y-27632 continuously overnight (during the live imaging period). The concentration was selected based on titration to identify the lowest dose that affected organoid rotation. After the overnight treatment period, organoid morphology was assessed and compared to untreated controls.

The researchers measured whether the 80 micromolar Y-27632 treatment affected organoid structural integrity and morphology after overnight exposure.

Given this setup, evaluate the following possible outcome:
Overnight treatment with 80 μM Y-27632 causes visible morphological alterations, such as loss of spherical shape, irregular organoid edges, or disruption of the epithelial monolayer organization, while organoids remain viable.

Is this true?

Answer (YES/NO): YES